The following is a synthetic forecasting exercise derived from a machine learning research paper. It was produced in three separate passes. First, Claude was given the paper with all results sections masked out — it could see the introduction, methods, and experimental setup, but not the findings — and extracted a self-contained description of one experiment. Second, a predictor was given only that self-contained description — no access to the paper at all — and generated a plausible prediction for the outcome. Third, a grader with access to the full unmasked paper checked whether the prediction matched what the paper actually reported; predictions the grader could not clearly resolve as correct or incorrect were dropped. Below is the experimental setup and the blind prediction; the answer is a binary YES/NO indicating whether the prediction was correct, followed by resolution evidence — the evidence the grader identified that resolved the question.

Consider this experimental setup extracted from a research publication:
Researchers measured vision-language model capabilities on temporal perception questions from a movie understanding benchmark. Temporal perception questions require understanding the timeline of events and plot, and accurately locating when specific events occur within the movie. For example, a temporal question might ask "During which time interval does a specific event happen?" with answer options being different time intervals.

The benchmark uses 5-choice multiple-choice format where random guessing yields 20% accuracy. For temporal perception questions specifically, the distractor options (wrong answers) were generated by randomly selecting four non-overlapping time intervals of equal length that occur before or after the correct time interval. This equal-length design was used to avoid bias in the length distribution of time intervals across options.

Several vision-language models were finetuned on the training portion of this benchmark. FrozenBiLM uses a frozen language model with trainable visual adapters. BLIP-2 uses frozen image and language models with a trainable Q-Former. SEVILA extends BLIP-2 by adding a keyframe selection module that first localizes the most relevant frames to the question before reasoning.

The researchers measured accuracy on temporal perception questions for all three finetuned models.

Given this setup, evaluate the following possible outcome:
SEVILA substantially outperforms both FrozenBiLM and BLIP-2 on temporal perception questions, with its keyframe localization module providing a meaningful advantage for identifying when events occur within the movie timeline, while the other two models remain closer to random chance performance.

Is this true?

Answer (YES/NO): NO